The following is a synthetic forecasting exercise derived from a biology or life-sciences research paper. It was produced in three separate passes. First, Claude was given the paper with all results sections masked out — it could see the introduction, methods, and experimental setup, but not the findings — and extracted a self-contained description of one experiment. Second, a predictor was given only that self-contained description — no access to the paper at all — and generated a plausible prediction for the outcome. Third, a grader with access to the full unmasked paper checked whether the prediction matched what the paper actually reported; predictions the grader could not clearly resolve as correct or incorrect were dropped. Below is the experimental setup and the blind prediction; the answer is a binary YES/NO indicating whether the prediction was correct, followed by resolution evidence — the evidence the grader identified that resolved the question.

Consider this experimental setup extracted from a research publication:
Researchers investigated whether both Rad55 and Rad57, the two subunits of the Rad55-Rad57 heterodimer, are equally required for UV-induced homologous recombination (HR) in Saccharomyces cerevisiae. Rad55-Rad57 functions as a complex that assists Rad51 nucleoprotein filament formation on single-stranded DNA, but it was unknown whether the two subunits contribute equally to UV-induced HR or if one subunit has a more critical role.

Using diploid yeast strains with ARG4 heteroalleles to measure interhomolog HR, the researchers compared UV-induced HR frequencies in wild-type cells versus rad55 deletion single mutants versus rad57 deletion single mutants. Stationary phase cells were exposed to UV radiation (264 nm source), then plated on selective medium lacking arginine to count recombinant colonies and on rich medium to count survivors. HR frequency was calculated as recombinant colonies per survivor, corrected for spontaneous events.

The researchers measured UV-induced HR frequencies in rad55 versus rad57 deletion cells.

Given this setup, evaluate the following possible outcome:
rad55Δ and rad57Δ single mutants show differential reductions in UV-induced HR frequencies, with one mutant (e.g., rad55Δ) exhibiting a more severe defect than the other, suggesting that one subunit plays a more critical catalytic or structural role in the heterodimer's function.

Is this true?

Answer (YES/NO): NO